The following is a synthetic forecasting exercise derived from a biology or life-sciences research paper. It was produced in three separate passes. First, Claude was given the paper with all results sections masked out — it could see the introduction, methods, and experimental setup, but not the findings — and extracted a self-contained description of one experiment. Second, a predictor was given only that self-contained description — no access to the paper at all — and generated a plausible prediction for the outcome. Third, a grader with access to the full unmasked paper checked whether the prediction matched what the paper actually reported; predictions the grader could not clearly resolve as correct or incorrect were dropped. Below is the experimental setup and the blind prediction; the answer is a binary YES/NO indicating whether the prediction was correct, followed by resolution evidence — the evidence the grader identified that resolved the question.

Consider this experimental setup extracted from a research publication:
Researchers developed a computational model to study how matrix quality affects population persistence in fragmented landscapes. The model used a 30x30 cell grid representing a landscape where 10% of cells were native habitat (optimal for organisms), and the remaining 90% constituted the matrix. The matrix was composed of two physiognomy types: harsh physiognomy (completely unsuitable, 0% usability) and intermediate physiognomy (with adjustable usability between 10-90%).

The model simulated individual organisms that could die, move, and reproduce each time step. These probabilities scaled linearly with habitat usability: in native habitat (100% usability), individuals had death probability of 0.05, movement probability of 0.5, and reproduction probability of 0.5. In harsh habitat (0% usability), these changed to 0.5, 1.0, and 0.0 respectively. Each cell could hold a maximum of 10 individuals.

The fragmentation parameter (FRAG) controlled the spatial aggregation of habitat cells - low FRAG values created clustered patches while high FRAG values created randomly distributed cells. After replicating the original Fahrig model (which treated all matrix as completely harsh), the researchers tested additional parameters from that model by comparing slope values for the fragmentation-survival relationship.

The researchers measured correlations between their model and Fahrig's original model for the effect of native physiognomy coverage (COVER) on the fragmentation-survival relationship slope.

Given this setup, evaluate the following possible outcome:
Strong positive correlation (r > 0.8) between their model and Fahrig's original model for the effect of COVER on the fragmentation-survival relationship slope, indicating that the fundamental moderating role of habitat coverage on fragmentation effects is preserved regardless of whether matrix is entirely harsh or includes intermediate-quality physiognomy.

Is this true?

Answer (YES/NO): YES